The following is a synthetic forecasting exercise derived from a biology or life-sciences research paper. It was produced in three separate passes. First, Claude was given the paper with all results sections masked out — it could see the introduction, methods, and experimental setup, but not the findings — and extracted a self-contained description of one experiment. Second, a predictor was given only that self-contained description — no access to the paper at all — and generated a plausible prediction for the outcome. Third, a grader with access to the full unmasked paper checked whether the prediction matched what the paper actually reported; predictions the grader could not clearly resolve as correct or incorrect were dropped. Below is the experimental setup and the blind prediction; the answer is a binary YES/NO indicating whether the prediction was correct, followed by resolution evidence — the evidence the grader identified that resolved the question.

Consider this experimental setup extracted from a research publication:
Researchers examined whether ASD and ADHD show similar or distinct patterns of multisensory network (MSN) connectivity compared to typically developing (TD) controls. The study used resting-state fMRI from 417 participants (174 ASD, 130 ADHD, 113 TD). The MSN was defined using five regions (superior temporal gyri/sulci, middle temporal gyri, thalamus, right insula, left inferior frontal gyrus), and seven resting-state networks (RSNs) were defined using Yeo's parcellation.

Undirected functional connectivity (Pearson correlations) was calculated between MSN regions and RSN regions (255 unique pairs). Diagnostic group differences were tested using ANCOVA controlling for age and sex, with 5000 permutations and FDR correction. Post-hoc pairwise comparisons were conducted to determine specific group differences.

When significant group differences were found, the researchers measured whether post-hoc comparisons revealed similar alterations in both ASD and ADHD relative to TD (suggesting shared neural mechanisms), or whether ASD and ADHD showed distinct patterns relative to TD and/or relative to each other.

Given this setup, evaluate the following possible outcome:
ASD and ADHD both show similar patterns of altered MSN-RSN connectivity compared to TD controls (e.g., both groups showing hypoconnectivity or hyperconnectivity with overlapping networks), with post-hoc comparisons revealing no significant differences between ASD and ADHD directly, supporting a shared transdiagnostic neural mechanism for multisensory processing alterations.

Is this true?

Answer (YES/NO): NO